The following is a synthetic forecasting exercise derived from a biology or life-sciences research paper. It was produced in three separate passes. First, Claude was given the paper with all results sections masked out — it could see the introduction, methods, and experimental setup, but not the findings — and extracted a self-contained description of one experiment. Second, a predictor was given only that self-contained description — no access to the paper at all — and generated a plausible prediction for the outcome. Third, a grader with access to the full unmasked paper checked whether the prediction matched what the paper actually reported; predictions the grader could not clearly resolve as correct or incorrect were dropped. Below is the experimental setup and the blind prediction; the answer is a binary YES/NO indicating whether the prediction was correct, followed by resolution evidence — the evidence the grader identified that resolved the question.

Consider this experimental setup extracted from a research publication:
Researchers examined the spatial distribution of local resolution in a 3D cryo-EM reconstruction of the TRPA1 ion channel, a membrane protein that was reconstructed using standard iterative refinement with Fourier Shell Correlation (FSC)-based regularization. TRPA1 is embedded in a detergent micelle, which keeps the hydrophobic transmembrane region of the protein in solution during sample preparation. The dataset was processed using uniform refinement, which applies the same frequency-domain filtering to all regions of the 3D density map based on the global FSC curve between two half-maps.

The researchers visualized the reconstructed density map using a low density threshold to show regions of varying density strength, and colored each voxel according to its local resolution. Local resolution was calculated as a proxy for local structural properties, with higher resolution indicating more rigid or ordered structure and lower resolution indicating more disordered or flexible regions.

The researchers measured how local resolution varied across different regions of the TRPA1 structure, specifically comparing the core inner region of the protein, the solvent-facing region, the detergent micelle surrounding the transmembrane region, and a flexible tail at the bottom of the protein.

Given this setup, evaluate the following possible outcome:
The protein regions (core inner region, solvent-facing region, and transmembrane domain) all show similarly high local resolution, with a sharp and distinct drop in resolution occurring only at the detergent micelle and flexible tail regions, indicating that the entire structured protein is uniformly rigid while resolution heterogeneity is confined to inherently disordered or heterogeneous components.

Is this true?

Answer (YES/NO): NO